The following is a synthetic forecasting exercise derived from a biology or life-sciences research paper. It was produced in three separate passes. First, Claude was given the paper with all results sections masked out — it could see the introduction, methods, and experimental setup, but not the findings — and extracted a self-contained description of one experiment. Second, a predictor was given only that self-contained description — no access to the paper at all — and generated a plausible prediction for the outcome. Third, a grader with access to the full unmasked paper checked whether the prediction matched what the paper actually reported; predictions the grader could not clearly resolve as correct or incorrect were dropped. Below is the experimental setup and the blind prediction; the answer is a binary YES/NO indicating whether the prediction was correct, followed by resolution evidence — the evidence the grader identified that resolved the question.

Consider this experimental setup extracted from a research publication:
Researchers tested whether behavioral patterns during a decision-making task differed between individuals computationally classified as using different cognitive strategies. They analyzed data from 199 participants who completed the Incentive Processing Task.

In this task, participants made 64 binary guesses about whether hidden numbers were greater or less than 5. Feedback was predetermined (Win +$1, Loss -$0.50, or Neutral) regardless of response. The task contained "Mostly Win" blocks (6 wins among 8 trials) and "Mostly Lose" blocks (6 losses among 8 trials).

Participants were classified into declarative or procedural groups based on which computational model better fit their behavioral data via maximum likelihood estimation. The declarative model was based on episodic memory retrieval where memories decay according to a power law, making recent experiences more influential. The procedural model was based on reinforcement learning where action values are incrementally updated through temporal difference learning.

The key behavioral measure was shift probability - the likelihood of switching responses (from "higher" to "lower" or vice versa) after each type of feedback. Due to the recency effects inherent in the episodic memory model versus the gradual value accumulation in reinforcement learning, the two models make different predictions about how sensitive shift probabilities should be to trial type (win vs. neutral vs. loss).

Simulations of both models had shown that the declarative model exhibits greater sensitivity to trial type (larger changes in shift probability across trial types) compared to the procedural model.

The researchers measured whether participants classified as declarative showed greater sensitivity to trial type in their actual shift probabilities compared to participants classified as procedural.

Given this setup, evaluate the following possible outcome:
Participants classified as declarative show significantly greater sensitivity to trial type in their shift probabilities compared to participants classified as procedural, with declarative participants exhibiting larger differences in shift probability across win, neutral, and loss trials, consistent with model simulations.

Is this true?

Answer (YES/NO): YES